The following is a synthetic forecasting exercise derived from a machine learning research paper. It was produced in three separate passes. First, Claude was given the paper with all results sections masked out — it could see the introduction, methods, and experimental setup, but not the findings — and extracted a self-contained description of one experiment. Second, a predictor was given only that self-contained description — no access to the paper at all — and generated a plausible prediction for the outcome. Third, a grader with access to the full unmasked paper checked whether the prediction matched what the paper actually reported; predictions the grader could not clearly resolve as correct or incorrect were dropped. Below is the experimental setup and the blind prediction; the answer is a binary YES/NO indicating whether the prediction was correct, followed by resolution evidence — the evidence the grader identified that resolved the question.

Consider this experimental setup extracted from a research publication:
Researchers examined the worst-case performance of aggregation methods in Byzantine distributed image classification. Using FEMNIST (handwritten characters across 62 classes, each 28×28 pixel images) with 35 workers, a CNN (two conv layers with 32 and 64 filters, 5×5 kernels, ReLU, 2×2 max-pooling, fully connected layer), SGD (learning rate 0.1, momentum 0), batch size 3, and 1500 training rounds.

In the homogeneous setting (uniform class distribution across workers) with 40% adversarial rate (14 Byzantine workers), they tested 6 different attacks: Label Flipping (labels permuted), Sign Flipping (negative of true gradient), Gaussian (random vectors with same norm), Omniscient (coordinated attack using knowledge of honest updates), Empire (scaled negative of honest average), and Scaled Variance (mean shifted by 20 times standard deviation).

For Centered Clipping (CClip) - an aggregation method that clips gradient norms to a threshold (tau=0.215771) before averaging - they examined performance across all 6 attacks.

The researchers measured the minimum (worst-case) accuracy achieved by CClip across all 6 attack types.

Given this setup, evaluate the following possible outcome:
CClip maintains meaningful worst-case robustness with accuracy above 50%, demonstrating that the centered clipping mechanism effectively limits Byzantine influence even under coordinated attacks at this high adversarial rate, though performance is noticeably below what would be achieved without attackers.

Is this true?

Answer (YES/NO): NO